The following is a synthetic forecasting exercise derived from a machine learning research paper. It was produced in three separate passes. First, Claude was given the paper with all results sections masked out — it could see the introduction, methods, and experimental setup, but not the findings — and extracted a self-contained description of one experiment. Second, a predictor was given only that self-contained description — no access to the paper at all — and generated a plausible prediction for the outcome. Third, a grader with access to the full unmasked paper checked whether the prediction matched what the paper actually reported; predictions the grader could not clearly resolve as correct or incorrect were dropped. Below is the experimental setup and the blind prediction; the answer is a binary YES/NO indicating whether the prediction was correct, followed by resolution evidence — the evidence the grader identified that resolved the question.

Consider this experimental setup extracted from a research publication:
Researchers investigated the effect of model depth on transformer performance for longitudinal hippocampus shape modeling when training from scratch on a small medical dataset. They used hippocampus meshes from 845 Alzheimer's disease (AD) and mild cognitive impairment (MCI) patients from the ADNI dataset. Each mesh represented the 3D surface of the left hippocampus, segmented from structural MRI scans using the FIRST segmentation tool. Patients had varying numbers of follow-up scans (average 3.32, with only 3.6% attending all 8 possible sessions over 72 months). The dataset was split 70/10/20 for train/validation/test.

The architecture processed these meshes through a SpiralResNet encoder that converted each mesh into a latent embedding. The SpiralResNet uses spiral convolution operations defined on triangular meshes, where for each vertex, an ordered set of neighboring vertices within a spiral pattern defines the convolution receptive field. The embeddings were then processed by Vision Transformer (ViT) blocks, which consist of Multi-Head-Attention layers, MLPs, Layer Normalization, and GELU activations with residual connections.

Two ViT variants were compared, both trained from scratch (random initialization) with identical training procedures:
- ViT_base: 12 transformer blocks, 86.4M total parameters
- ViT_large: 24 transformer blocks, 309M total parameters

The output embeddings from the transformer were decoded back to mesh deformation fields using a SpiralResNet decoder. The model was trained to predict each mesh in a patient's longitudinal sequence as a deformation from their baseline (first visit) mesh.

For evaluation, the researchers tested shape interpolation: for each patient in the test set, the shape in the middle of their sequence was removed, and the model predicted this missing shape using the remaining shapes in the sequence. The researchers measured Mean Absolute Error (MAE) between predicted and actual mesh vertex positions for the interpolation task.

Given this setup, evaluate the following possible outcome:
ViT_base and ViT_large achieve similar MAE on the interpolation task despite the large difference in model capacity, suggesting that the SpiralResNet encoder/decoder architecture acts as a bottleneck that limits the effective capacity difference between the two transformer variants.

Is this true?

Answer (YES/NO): NO